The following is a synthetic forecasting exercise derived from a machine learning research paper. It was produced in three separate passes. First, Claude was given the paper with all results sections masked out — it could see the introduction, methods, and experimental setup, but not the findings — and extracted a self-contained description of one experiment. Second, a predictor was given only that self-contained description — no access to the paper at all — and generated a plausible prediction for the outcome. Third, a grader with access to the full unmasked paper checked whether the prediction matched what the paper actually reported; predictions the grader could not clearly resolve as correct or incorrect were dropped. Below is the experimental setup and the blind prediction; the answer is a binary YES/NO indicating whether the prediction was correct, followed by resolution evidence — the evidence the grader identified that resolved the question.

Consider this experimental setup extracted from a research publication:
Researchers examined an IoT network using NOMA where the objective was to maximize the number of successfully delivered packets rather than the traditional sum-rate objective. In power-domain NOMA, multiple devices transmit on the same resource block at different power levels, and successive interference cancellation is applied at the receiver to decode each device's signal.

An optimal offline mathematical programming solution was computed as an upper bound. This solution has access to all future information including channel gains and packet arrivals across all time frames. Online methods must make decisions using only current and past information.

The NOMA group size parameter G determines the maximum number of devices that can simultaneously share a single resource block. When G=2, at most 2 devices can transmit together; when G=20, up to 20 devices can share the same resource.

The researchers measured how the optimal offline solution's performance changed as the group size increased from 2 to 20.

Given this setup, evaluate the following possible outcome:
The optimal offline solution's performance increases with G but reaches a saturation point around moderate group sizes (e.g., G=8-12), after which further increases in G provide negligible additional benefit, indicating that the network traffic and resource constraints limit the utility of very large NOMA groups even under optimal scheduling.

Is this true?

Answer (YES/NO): NO